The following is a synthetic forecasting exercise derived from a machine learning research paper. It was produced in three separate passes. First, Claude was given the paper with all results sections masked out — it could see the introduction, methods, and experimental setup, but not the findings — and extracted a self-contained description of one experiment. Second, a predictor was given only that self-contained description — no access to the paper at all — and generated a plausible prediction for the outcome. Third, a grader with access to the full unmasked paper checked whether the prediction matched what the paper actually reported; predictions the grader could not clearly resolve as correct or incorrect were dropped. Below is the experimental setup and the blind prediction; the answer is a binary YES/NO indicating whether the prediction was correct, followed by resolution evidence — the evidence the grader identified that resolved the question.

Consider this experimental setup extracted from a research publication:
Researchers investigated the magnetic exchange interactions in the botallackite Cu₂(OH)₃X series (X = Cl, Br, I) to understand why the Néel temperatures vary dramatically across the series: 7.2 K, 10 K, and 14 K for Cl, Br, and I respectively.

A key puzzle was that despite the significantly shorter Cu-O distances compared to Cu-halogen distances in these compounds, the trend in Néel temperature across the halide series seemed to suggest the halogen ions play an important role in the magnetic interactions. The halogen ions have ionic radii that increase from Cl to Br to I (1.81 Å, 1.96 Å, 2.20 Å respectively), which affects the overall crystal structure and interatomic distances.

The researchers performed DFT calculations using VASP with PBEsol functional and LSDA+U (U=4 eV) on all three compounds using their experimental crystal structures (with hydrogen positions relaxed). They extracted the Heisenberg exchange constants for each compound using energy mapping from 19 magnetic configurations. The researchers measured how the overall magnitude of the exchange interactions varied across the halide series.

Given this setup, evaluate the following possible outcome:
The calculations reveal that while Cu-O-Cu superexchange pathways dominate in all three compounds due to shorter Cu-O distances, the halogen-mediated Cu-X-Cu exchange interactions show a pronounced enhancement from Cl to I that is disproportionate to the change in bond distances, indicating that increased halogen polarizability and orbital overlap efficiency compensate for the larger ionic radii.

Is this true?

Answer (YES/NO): NO